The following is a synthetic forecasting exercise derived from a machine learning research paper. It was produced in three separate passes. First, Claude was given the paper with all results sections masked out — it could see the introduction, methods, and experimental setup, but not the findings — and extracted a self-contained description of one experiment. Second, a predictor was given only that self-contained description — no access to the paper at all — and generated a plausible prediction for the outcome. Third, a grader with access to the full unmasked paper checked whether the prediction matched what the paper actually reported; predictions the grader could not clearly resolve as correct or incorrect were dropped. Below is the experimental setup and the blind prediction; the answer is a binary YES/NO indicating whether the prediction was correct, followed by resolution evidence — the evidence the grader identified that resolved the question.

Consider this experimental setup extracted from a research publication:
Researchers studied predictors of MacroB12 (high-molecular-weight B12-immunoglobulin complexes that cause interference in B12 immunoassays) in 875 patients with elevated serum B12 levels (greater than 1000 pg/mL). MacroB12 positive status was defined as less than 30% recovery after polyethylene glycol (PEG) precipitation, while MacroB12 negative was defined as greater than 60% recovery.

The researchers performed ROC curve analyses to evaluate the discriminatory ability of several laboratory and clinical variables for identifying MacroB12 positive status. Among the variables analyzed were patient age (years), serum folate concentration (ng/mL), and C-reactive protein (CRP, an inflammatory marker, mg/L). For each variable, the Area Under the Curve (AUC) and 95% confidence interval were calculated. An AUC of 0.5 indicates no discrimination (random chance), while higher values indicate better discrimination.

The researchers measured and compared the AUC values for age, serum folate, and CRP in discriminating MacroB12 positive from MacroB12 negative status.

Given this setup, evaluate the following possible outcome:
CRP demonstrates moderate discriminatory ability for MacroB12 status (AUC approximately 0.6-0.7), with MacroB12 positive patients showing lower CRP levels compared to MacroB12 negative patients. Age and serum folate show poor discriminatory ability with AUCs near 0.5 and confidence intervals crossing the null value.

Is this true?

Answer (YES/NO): NO